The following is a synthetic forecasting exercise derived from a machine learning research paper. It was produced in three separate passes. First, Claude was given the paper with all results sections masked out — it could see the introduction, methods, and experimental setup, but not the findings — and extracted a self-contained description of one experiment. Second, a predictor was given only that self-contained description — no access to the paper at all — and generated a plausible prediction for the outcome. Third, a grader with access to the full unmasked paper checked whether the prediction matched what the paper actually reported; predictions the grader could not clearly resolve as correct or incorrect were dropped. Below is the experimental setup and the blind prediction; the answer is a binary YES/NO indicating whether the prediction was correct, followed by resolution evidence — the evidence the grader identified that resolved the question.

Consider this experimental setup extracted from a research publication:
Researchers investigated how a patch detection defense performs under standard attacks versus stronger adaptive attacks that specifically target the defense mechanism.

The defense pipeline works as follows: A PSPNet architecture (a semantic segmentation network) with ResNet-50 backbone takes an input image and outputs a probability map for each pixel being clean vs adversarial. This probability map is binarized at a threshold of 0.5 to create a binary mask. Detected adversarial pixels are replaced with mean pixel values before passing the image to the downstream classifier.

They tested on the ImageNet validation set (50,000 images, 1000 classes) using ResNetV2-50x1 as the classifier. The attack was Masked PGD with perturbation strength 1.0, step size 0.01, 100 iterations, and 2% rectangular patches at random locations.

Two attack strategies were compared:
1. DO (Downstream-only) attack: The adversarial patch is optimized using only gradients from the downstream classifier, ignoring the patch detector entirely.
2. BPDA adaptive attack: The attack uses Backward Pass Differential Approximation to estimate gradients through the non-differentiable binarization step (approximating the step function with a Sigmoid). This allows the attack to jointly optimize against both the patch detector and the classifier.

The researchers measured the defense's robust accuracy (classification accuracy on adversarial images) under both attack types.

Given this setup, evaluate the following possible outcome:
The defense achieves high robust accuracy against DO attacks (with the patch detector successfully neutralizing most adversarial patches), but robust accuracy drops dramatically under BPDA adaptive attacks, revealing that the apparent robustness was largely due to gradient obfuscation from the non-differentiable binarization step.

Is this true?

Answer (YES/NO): NO